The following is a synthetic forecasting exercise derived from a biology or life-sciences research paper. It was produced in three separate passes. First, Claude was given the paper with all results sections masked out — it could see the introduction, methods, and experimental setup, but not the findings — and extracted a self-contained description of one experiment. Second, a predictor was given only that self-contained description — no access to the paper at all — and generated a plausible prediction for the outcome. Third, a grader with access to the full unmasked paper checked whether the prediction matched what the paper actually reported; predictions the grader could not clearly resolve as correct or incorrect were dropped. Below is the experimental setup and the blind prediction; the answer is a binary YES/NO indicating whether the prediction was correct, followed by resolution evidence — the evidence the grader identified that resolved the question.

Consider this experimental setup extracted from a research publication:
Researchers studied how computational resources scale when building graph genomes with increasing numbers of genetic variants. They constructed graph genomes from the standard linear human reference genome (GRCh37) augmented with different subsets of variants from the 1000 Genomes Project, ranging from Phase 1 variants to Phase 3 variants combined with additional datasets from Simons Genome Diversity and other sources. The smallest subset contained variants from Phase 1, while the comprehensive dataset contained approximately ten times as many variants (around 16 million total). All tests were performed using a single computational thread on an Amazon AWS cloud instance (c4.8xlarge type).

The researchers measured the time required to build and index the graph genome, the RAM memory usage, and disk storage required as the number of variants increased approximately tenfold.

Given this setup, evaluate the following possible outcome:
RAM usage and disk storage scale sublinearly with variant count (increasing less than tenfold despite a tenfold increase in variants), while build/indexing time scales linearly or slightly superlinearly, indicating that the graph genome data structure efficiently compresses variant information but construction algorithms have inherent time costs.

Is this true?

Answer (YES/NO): NO